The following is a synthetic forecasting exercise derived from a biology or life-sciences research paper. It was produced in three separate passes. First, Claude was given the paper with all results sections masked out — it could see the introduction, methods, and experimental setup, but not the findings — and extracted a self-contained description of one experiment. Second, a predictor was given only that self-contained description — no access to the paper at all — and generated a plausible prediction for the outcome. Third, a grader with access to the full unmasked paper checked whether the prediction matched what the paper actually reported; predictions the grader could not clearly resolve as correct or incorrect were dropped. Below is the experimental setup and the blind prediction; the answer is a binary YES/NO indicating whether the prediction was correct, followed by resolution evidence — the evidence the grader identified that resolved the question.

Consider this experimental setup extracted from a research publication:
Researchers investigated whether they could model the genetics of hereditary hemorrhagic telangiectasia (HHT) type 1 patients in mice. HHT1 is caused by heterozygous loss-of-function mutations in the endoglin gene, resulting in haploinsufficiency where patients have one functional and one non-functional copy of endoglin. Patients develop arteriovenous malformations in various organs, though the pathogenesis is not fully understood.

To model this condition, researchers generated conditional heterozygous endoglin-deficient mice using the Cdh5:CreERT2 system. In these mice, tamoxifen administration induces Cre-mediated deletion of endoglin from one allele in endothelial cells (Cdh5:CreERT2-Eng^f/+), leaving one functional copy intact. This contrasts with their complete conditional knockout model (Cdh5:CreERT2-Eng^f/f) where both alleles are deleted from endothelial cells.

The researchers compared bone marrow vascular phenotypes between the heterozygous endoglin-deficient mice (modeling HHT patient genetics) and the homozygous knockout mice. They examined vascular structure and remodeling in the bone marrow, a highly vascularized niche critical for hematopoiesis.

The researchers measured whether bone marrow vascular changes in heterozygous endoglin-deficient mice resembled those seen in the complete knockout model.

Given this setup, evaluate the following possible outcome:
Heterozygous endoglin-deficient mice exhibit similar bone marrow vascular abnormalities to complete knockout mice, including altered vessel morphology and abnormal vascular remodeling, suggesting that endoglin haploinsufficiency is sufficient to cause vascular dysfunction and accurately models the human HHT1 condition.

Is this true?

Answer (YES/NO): YES